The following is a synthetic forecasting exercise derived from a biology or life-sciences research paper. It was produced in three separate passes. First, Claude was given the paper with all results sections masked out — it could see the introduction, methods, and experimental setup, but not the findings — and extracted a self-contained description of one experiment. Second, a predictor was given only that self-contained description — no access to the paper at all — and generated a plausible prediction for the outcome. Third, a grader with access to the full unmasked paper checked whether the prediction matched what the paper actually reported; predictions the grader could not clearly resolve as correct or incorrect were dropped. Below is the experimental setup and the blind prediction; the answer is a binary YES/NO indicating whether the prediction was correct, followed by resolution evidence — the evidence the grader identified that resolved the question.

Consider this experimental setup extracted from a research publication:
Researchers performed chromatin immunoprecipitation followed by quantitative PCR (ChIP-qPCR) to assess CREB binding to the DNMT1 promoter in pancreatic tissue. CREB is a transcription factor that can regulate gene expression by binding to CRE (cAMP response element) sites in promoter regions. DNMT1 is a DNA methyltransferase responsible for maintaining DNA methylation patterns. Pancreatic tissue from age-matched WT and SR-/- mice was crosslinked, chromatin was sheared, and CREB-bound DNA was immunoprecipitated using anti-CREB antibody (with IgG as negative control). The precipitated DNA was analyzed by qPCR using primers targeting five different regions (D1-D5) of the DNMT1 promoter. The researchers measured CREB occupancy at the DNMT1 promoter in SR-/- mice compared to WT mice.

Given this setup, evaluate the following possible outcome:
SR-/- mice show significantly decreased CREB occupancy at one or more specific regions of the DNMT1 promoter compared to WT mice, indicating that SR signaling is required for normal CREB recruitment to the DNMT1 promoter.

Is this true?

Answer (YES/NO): YES